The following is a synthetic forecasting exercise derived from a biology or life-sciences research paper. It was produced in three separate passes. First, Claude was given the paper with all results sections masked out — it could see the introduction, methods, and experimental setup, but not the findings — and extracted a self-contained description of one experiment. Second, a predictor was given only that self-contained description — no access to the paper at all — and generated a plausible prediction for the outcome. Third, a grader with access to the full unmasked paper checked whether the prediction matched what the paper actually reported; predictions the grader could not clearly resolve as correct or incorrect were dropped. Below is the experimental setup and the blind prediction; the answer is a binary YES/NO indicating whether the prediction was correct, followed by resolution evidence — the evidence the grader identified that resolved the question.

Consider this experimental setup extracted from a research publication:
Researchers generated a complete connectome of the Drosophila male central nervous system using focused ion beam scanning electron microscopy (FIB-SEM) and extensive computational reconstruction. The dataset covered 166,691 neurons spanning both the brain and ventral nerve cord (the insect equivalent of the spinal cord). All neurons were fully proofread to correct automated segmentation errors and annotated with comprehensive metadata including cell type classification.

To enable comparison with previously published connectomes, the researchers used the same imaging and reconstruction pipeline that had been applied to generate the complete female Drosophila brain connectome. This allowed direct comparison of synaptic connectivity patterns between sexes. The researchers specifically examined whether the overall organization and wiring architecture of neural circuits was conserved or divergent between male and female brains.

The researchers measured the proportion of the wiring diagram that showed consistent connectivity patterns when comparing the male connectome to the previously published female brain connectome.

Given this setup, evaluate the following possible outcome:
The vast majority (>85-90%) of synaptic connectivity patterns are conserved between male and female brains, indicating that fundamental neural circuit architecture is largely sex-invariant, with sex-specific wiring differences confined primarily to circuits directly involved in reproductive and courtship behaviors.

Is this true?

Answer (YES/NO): YES